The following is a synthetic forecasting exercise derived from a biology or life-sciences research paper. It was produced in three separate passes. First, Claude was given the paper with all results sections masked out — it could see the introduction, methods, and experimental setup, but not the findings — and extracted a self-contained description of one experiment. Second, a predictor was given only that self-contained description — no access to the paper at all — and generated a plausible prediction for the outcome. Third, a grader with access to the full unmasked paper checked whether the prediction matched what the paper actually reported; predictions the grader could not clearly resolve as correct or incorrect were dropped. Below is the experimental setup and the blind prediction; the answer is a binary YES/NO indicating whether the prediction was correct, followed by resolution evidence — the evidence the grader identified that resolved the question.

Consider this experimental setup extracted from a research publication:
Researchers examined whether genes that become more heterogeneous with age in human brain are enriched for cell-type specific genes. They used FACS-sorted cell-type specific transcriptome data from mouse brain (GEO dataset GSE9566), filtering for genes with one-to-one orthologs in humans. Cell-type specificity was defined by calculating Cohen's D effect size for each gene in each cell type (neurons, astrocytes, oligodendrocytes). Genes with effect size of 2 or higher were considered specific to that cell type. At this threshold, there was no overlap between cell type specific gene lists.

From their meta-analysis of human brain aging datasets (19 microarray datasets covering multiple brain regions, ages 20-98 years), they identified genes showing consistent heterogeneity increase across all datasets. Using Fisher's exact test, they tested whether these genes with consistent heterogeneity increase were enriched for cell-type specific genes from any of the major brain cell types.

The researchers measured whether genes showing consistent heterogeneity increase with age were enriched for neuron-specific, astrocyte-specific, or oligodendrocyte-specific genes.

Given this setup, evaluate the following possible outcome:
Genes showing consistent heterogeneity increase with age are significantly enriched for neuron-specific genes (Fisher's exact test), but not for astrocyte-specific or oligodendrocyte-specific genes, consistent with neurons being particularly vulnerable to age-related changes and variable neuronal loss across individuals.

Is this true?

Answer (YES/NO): NO